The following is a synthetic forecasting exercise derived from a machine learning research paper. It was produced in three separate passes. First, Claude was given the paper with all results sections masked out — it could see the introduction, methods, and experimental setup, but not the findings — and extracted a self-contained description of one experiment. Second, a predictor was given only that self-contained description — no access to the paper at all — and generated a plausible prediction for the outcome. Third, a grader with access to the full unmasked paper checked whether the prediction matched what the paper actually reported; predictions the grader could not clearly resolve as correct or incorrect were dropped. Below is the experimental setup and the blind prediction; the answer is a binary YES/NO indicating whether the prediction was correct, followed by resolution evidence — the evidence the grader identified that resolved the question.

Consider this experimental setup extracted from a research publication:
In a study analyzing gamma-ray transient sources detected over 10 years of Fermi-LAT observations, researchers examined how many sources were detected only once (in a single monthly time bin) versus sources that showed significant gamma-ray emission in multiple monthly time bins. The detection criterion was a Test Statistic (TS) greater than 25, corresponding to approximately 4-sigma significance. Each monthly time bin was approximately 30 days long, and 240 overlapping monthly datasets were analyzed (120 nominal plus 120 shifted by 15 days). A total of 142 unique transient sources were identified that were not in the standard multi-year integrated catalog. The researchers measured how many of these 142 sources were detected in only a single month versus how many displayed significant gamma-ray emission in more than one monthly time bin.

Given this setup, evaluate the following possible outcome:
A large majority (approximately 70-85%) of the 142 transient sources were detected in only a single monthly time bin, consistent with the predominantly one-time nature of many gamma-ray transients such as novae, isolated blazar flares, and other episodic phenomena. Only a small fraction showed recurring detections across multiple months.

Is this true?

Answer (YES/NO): YES